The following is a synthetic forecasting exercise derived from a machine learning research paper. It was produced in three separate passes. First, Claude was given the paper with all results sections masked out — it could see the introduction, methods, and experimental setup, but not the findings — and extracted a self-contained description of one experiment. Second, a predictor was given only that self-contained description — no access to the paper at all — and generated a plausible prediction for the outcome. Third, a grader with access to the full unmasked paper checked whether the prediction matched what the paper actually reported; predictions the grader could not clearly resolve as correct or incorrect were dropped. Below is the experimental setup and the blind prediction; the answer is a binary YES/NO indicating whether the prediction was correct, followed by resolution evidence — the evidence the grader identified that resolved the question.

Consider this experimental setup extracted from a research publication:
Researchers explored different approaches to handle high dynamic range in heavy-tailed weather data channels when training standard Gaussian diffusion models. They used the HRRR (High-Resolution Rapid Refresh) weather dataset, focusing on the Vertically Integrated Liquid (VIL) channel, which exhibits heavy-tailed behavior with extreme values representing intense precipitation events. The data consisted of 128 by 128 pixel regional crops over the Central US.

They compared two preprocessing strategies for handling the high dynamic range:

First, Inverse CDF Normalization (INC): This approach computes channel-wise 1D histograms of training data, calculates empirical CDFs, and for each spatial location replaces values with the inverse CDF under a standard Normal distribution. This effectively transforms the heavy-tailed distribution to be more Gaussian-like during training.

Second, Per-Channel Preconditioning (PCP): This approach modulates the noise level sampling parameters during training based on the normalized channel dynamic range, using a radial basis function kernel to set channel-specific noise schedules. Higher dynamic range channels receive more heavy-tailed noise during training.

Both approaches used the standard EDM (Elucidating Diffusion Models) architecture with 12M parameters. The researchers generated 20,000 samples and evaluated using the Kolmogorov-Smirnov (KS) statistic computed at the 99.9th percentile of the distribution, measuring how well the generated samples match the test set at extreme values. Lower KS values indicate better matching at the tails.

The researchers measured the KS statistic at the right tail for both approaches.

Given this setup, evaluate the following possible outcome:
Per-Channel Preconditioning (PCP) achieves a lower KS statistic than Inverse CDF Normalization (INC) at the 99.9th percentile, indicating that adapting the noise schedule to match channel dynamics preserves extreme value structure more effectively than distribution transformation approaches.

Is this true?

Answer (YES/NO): YES